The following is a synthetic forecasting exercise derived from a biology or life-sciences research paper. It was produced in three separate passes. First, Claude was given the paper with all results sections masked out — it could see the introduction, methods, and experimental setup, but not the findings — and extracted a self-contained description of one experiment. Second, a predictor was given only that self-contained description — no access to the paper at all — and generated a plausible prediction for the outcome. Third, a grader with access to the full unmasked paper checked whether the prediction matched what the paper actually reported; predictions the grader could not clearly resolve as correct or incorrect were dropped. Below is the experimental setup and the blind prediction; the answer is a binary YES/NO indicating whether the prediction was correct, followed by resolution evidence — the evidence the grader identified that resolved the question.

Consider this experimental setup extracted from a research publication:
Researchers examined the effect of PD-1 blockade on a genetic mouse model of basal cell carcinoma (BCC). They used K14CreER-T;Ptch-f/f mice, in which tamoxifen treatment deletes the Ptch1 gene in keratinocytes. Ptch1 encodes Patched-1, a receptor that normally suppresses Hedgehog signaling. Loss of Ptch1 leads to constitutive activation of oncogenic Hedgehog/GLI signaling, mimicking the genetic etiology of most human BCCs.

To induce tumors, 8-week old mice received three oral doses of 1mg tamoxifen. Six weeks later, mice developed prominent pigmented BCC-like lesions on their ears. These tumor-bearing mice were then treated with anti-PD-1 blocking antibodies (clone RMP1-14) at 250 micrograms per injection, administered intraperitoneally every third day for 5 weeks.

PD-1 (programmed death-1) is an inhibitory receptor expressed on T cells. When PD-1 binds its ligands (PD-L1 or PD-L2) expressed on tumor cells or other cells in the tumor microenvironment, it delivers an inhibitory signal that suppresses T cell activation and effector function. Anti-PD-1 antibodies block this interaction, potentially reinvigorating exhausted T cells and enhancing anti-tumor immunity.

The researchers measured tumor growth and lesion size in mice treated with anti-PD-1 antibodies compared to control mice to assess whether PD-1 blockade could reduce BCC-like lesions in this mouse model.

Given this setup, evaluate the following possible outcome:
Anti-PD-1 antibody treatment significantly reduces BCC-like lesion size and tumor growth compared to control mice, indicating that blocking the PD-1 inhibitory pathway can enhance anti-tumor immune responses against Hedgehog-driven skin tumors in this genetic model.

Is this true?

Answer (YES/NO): NO